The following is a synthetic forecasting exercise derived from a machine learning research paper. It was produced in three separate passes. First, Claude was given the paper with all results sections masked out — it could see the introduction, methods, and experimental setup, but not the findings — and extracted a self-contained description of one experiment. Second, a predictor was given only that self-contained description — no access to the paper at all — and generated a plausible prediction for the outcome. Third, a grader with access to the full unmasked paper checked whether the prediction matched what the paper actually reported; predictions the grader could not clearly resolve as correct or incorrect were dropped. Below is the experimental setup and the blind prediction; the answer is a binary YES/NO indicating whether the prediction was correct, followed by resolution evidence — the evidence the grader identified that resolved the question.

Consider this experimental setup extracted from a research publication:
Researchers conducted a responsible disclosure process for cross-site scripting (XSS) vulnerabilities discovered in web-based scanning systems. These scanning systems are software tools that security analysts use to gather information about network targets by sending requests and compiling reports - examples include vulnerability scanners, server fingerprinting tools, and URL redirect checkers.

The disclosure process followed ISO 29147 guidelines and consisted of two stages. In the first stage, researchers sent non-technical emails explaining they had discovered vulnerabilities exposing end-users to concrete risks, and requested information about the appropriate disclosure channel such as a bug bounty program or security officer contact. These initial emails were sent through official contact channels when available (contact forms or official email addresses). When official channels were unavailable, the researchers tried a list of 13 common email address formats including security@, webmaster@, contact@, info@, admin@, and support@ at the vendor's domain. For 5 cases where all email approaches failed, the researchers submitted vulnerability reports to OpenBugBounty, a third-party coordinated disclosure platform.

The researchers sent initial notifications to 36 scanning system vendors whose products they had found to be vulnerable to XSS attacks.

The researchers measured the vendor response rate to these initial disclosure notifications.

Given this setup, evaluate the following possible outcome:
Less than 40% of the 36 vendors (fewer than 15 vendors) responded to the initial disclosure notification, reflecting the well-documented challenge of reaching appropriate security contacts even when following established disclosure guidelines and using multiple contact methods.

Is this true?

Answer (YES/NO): YES